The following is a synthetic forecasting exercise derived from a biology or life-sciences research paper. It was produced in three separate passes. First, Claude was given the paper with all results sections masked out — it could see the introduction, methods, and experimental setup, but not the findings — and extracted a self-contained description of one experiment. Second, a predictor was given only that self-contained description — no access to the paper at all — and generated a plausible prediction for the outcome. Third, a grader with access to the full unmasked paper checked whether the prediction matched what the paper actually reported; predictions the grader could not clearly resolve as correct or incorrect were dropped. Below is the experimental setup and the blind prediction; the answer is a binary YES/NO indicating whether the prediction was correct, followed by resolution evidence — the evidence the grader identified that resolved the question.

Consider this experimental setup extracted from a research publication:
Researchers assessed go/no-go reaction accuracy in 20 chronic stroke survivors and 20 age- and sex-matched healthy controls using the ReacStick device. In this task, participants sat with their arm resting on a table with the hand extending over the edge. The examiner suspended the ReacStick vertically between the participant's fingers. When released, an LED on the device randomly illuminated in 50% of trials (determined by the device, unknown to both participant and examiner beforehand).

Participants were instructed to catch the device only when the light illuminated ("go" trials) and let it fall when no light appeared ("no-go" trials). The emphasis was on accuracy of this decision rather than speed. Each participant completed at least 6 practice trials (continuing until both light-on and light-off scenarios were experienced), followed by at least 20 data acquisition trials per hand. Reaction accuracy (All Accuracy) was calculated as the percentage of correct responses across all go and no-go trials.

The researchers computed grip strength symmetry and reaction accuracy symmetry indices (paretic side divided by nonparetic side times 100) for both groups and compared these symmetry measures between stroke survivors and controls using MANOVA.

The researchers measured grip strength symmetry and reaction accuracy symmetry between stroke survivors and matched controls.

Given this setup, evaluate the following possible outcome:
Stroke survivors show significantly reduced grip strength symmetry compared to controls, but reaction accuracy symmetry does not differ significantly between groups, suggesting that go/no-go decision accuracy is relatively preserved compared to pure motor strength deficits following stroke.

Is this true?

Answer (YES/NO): YES